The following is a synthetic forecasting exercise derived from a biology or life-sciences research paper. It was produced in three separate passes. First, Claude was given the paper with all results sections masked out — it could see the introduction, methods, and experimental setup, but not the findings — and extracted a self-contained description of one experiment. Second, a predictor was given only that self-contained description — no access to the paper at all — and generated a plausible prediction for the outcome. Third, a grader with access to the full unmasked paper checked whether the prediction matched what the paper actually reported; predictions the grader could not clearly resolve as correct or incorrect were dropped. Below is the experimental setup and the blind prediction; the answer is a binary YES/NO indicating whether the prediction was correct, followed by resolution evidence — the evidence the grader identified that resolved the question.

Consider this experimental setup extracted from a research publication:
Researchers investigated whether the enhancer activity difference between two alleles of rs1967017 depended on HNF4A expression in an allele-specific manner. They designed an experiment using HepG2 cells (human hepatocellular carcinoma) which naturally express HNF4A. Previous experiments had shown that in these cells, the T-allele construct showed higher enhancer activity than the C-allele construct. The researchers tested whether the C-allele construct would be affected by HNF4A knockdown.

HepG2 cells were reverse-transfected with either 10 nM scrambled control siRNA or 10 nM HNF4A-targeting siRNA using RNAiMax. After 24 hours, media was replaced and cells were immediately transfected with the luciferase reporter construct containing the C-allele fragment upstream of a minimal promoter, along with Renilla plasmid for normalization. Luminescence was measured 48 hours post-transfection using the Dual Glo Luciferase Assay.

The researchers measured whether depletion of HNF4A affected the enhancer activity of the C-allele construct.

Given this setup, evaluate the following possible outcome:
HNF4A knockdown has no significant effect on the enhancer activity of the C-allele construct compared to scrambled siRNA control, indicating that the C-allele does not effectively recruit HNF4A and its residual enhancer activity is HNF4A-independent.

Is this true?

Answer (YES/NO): YES